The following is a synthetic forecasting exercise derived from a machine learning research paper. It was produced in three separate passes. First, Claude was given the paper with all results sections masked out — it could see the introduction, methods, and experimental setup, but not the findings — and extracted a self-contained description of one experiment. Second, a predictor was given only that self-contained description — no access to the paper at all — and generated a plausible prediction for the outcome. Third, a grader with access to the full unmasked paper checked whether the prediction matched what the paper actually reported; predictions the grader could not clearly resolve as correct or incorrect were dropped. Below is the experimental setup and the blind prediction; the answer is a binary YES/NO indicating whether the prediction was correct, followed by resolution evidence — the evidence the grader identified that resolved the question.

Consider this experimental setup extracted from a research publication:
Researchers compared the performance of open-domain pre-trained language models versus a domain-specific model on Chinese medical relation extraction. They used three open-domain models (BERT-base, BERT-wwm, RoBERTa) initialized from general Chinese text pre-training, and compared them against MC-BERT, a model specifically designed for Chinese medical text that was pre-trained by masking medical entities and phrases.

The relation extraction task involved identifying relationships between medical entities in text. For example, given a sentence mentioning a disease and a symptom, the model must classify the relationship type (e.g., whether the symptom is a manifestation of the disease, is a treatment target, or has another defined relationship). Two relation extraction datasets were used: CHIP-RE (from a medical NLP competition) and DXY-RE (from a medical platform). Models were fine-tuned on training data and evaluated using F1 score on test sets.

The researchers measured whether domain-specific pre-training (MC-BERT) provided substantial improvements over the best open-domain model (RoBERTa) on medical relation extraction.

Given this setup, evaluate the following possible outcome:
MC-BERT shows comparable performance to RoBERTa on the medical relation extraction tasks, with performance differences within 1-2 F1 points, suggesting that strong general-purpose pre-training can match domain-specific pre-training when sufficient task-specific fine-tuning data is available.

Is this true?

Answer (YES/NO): YES